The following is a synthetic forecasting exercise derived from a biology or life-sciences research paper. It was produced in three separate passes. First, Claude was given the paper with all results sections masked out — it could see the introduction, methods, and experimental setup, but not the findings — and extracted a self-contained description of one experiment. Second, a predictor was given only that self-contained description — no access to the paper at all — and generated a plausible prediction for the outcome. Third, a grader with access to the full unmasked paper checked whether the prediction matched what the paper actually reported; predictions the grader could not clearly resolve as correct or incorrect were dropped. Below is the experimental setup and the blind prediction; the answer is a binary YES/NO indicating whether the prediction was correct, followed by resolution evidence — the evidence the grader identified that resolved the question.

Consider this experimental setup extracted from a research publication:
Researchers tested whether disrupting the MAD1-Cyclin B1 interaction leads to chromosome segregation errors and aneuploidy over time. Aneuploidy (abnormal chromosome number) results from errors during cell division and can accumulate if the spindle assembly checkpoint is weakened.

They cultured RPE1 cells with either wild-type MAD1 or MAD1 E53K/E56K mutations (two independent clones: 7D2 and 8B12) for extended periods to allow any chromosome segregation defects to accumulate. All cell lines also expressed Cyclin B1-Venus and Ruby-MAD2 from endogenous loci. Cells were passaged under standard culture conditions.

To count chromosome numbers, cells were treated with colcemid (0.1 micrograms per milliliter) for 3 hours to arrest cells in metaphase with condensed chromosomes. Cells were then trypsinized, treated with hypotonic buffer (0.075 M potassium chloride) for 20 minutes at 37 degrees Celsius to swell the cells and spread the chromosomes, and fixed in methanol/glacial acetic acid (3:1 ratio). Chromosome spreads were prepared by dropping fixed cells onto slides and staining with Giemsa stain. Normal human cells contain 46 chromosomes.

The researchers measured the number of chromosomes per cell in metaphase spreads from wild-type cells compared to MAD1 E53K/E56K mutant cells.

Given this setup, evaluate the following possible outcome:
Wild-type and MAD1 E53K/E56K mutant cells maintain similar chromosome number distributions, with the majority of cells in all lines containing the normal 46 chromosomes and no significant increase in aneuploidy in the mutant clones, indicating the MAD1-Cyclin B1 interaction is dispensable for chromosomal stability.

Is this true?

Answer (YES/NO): NO